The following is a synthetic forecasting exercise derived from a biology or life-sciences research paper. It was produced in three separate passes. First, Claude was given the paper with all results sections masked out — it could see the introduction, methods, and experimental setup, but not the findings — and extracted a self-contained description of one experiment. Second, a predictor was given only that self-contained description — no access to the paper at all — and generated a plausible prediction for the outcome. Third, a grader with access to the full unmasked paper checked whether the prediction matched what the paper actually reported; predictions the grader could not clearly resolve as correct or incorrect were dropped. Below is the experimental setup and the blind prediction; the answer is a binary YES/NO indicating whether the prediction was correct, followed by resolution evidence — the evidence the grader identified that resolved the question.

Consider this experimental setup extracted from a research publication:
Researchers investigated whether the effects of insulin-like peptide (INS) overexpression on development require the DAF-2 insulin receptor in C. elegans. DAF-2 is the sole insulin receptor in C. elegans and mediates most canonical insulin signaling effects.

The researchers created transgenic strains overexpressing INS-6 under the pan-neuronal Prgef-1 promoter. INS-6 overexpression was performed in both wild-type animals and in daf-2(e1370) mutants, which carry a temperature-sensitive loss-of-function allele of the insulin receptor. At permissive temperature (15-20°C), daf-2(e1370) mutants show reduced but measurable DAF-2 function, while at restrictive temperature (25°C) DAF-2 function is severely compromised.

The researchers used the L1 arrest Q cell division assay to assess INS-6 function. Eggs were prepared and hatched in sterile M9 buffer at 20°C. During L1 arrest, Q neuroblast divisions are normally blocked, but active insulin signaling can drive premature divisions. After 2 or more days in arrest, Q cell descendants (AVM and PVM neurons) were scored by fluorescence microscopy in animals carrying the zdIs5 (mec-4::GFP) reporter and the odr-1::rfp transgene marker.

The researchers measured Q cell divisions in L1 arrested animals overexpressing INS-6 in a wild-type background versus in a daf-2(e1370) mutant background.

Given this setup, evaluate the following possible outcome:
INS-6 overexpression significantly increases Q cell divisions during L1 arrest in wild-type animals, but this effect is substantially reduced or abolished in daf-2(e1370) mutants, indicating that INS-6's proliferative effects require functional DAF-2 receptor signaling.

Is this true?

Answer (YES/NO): YES